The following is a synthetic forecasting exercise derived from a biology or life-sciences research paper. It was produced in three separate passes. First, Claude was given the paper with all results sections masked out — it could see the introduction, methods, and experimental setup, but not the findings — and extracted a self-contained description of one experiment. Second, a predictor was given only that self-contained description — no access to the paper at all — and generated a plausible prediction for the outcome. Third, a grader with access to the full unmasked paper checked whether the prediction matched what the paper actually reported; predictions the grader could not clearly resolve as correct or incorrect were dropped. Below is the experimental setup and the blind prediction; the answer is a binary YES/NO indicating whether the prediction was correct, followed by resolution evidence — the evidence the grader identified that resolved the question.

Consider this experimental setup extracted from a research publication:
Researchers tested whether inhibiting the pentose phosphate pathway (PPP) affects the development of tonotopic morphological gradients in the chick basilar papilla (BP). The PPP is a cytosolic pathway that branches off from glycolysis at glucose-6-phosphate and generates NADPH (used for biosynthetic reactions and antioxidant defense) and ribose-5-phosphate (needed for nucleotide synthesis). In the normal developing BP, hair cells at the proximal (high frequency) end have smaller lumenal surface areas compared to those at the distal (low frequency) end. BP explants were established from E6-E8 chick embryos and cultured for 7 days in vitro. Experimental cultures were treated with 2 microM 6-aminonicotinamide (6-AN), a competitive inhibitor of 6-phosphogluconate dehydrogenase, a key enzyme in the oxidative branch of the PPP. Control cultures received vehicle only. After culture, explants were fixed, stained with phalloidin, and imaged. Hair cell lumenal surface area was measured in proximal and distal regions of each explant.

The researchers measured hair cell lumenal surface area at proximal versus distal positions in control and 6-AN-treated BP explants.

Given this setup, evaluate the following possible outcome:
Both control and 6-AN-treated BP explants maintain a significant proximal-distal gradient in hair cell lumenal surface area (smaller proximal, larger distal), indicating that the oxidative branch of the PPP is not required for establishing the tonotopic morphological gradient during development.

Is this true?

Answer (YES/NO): NO